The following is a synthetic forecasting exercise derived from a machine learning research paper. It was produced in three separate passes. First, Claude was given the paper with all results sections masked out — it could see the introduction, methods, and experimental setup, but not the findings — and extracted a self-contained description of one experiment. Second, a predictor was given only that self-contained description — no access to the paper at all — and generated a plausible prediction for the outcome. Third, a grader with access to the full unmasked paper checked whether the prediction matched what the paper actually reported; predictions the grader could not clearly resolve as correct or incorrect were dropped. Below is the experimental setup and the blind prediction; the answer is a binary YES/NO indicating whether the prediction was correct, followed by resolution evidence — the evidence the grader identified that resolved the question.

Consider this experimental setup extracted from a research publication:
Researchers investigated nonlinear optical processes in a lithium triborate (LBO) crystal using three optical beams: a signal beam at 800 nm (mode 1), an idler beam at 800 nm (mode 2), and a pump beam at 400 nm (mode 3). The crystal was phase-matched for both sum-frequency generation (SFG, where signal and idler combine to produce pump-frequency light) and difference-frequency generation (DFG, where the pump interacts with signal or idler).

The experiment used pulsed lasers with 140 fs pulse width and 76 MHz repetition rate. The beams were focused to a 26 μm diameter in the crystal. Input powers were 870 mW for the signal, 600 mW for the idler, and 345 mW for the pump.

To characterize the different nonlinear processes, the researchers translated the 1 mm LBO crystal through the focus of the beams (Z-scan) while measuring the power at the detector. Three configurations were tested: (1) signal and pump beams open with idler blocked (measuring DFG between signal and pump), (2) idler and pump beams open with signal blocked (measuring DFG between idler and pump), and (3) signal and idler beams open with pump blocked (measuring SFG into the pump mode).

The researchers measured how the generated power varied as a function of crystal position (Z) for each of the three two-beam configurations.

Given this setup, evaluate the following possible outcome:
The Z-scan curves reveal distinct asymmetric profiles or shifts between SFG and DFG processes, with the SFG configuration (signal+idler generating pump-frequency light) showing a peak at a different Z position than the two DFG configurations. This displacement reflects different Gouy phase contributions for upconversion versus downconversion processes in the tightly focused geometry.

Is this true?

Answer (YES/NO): NO